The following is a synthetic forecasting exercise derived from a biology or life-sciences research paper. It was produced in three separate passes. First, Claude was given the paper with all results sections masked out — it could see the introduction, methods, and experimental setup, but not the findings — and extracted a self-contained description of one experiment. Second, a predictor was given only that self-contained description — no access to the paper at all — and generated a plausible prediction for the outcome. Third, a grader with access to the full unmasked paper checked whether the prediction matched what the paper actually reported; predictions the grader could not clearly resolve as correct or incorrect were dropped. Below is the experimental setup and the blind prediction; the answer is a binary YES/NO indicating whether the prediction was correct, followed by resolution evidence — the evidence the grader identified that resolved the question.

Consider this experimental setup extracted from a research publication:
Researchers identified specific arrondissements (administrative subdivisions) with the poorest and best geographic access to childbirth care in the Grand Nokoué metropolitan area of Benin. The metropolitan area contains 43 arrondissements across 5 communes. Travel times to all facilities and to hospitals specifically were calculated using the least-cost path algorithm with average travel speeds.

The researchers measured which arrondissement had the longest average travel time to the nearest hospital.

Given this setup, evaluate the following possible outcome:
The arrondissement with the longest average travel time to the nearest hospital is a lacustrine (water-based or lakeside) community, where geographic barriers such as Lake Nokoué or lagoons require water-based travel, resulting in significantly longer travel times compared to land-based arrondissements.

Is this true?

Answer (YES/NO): NO